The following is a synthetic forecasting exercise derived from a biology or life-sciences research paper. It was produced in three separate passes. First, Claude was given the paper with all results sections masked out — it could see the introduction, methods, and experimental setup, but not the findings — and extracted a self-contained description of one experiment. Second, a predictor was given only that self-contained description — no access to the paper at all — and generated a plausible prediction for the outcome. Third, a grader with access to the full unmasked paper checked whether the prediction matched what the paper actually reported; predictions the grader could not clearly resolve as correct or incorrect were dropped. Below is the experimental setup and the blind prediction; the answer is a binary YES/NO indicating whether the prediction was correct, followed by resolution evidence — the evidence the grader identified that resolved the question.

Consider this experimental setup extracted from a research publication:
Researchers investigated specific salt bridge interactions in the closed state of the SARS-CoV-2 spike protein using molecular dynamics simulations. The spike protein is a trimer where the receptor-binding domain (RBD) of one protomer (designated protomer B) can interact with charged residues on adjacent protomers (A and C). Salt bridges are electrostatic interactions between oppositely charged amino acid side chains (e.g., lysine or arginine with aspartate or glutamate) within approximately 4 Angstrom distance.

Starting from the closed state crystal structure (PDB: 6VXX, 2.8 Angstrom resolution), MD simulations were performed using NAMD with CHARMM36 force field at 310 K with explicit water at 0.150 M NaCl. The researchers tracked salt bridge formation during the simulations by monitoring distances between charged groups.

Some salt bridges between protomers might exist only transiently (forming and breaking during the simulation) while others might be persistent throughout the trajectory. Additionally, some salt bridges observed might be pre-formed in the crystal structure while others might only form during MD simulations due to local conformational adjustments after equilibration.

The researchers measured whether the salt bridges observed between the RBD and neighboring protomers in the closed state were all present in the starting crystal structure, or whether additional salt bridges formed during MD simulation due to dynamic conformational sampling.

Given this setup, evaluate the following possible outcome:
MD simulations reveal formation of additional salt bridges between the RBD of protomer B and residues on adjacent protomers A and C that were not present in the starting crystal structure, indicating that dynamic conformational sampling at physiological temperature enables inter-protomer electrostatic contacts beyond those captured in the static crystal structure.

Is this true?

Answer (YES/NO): YES